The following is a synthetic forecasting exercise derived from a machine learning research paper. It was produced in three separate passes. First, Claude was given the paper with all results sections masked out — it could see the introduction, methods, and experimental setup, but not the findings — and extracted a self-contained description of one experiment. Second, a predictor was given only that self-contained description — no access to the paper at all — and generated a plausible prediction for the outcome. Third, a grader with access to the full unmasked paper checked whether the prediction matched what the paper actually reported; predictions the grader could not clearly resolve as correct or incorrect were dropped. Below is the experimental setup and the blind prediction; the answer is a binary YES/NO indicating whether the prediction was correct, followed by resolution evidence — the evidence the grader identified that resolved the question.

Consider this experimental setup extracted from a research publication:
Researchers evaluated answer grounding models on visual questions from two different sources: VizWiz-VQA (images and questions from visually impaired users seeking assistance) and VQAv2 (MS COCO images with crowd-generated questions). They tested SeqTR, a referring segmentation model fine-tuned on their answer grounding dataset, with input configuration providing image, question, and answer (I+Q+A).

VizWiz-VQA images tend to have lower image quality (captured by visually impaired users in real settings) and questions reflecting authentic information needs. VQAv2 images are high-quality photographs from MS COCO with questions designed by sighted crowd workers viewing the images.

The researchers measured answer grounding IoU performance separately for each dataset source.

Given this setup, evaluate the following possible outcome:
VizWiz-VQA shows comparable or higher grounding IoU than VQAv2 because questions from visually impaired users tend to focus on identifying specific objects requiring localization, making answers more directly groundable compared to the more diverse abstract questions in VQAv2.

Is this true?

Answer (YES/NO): YES